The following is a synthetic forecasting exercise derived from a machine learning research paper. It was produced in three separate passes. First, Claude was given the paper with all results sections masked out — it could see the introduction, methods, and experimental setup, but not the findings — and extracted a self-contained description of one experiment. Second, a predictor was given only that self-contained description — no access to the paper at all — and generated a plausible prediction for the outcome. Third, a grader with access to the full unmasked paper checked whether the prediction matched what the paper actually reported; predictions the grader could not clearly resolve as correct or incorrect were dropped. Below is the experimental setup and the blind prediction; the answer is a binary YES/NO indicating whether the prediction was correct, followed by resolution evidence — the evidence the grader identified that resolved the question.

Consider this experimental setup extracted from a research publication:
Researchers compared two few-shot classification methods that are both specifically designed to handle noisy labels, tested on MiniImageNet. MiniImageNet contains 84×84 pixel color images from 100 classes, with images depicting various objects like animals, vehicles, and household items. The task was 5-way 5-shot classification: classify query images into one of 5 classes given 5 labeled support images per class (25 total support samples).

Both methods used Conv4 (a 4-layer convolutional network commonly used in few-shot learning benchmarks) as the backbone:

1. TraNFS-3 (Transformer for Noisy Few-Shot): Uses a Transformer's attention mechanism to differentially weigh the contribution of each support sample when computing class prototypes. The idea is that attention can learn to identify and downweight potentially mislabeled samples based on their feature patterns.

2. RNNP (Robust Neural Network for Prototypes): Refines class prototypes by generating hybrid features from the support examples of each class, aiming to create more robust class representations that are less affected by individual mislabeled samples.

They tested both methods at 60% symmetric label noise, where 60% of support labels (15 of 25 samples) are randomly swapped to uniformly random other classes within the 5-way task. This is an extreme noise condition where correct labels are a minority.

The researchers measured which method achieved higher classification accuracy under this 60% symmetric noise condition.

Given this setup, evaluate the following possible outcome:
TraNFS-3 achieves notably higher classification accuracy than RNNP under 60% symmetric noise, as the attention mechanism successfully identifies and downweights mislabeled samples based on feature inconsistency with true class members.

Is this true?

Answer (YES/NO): YES